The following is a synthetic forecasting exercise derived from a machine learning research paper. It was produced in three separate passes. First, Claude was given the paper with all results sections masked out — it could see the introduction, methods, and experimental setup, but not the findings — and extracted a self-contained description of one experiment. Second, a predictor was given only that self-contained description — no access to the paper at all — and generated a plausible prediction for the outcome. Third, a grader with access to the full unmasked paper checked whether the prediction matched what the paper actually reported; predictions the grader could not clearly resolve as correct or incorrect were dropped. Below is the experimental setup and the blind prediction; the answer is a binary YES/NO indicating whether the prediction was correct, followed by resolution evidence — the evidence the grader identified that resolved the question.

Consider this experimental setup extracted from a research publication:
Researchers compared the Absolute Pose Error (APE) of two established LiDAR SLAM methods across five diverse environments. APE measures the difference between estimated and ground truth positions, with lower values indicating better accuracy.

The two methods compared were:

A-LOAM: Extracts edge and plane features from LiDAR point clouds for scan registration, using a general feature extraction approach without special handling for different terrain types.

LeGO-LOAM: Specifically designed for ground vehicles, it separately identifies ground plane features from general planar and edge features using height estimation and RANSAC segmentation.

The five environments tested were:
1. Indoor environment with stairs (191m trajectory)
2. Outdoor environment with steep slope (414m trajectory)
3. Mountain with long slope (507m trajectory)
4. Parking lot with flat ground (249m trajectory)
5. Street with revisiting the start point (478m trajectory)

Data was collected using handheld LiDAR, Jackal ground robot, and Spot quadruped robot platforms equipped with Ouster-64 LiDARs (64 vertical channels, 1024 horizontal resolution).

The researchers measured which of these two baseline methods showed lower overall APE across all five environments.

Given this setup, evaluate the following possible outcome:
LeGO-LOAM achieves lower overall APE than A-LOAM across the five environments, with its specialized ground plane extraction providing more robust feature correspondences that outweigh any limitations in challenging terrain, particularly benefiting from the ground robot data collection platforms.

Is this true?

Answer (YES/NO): NO